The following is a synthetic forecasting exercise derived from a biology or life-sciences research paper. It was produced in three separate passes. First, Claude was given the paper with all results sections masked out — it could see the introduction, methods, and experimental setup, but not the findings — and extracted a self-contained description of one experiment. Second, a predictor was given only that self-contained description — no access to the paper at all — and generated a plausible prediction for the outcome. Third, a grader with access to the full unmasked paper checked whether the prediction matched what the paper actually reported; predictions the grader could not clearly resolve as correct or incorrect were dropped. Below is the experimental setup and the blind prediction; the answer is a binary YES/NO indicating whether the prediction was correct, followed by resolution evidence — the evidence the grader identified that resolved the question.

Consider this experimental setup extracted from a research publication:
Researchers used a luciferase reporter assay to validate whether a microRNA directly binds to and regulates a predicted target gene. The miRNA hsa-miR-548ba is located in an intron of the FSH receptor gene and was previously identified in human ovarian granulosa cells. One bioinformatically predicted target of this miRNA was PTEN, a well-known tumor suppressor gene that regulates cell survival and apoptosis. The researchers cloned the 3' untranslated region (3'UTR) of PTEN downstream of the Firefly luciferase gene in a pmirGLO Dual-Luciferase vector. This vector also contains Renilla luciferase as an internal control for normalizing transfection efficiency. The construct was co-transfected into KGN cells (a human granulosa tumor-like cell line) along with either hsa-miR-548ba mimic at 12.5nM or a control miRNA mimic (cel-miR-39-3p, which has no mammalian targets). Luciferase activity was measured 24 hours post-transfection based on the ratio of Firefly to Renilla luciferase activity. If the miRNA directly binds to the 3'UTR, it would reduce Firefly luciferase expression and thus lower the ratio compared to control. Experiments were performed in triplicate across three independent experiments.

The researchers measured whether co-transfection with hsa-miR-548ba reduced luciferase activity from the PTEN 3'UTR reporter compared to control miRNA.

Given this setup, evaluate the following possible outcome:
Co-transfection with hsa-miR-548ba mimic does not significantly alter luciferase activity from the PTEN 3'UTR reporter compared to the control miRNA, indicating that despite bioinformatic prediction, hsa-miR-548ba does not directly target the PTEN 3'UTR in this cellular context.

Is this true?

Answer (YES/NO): NO